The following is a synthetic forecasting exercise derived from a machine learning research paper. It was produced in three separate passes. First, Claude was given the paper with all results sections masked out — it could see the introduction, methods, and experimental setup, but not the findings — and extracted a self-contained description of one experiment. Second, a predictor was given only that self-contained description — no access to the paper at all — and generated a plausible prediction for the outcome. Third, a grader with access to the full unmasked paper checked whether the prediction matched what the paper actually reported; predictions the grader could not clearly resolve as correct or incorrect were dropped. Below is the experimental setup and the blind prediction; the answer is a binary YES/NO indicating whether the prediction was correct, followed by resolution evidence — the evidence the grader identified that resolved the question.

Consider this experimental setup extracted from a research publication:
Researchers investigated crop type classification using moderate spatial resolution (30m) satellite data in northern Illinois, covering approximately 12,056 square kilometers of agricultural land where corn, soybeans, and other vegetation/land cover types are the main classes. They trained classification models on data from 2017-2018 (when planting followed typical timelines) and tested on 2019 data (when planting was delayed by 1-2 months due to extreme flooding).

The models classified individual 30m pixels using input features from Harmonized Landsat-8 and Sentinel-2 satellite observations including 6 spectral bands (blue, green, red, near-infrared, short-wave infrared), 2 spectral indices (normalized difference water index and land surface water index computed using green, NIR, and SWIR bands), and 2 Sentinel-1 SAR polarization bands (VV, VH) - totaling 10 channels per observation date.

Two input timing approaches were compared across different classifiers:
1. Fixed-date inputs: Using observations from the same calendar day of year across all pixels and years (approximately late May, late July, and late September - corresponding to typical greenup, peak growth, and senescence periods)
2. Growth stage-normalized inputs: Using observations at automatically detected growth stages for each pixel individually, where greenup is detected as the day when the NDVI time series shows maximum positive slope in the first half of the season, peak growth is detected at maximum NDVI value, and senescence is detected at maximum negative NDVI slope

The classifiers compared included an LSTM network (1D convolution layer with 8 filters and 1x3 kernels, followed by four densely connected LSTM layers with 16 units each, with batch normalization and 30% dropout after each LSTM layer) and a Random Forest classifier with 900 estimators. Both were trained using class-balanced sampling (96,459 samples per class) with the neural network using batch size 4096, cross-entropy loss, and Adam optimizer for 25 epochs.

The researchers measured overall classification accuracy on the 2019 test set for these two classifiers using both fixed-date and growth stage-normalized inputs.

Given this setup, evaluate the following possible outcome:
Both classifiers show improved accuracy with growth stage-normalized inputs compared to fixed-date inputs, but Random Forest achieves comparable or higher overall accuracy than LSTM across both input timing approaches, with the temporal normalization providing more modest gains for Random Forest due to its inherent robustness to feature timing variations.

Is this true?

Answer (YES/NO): YES